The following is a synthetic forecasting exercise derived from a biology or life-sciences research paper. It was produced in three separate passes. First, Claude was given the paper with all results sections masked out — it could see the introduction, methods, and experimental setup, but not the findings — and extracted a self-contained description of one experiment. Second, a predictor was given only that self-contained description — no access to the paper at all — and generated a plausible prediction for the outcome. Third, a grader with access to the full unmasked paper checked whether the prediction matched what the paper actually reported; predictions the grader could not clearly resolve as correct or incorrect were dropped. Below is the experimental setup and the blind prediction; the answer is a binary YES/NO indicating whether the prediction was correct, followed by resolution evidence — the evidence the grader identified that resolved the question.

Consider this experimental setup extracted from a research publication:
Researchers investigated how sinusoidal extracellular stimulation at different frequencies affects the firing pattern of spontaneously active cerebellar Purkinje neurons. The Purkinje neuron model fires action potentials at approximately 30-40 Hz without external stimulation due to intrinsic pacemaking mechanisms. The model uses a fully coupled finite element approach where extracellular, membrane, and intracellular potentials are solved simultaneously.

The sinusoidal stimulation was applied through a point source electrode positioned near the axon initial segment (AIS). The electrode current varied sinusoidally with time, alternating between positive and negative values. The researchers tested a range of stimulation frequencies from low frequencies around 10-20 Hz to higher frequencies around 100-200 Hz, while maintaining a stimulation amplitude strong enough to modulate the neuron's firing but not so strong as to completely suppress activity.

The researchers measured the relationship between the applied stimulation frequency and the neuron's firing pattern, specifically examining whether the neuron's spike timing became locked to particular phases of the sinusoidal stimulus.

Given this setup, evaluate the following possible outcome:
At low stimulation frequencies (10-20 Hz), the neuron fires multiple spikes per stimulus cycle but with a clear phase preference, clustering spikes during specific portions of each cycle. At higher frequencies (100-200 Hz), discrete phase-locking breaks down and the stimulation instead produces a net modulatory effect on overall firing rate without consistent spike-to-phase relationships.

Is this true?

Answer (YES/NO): NO